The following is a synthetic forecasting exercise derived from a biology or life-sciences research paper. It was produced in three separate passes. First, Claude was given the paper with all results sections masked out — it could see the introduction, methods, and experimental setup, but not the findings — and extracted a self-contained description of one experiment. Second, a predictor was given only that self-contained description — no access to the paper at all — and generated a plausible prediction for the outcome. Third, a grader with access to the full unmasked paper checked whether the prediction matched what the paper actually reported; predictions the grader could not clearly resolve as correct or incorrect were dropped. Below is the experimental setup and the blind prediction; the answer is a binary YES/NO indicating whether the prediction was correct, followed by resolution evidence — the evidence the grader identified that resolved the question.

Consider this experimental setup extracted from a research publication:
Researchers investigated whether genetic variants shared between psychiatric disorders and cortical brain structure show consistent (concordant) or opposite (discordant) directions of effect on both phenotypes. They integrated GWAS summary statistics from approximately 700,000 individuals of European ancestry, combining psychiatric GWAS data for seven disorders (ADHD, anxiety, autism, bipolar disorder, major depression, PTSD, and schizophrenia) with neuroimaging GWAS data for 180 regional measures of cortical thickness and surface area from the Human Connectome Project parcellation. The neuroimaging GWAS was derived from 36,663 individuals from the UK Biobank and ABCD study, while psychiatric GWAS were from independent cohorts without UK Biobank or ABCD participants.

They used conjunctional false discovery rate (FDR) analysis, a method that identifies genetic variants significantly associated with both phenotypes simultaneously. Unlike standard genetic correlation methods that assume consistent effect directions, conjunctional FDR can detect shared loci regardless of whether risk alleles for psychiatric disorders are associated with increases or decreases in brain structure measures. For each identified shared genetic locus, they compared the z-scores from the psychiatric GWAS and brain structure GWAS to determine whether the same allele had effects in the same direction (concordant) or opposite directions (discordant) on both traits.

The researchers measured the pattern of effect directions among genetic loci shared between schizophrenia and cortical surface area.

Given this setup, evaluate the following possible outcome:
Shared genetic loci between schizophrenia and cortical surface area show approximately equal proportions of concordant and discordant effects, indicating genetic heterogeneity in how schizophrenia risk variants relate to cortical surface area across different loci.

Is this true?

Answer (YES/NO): NO